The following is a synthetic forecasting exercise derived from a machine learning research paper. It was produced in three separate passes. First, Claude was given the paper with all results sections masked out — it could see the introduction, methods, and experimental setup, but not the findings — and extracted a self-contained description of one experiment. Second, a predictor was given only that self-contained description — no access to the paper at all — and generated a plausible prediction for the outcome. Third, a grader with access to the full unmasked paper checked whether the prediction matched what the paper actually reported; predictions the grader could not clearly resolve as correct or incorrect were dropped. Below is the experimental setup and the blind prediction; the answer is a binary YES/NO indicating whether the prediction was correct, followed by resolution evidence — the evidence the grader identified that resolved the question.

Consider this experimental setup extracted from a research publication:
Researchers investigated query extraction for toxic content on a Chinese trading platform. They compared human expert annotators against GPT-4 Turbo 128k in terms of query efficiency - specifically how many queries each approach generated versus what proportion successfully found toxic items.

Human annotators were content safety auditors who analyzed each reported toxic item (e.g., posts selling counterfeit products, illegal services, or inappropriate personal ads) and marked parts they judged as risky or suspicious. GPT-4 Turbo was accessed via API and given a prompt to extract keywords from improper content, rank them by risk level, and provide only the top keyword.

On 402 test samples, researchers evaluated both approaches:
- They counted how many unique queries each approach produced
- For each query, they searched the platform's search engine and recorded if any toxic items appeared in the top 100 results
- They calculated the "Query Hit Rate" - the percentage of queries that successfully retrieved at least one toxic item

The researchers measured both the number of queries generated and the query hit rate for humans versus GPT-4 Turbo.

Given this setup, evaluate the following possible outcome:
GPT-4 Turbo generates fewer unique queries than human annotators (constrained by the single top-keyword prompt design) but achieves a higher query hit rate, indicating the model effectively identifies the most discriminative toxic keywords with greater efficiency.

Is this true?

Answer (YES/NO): YES